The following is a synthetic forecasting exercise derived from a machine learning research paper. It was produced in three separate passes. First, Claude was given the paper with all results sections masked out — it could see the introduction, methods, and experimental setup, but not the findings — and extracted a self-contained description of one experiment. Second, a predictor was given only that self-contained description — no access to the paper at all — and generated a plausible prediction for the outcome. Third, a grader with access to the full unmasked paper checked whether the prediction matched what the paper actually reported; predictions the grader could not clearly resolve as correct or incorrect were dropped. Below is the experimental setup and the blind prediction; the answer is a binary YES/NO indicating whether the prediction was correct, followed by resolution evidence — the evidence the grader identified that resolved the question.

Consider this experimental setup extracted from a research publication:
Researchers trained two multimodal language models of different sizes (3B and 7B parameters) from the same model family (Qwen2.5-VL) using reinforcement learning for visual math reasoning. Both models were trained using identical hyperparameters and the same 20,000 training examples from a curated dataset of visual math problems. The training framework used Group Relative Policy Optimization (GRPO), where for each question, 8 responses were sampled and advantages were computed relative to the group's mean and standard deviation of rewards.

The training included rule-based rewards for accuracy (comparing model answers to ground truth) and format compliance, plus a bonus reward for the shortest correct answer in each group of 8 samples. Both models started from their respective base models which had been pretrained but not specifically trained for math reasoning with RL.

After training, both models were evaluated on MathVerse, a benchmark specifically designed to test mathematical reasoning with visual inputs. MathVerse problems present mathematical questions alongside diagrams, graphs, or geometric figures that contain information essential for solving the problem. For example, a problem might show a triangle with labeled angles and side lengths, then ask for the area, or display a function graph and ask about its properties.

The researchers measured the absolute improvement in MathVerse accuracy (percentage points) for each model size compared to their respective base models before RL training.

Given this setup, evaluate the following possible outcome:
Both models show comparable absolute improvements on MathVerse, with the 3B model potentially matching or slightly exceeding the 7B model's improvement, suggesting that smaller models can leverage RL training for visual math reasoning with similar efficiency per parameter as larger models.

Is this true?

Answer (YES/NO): NO